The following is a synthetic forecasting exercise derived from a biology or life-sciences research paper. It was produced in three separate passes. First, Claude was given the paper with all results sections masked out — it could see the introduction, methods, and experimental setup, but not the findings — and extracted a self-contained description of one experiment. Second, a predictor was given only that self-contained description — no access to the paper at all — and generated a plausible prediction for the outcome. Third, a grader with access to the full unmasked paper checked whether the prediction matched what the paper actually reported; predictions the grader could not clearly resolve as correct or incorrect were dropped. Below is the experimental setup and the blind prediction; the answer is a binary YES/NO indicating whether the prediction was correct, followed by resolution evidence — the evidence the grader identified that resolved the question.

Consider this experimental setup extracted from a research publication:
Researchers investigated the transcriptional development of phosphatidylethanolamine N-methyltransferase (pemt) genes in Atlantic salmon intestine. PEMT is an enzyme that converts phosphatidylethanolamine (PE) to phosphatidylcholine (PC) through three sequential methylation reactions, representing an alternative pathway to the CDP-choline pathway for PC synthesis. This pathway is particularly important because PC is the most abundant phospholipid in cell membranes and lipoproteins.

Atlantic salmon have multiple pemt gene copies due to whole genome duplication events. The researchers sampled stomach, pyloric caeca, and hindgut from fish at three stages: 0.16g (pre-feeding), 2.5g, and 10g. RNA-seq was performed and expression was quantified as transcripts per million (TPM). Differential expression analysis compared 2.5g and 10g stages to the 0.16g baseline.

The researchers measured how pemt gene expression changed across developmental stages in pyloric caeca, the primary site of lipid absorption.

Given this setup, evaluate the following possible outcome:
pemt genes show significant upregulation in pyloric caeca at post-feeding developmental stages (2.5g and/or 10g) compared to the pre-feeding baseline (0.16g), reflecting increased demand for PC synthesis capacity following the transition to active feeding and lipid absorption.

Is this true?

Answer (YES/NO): NO